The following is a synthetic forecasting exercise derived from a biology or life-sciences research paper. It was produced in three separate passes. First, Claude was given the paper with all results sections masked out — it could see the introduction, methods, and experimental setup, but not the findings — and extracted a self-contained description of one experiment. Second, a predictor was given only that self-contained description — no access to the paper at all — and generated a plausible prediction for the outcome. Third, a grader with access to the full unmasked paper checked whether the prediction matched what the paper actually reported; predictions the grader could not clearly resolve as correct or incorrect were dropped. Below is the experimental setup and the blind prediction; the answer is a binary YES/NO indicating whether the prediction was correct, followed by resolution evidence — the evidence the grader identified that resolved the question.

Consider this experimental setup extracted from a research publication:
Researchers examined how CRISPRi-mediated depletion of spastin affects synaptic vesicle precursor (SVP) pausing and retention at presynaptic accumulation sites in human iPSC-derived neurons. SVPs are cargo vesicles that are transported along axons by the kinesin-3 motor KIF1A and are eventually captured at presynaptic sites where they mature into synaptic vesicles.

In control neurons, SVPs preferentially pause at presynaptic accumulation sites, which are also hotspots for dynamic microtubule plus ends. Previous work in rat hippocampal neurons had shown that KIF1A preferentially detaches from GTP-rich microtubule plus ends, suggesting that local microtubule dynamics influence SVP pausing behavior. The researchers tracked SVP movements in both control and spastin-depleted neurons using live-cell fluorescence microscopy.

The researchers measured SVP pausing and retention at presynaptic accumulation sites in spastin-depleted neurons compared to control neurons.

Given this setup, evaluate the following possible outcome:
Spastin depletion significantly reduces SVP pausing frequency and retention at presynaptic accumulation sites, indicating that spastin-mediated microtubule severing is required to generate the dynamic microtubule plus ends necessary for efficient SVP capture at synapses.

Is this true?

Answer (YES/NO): YES